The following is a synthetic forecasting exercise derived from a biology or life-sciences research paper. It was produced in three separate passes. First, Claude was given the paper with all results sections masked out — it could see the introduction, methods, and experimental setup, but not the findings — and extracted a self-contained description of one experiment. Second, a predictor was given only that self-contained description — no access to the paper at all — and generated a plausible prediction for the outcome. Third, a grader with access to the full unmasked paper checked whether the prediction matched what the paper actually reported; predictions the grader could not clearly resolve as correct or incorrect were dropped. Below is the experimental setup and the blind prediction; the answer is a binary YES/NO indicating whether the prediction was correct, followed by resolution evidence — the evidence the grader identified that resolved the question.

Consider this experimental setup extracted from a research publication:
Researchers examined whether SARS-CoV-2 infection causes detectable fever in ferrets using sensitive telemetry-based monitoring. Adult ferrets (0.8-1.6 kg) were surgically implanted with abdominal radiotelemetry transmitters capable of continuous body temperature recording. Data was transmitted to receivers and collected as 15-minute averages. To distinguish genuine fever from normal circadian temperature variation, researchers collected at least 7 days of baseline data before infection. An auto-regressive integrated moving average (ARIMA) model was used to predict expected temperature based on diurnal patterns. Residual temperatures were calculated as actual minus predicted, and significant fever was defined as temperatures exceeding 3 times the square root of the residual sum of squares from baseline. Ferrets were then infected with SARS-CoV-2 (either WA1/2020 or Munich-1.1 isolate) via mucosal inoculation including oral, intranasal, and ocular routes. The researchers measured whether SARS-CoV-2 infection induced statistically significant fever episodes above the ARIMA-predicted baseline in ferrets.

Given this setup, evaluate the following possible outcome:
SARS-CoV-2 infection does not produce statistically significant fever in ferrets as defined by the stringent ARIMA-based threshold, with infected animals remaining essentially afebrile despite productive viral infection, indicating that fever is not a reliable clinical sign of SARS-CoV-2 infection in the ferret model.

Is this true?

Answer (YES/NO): NO